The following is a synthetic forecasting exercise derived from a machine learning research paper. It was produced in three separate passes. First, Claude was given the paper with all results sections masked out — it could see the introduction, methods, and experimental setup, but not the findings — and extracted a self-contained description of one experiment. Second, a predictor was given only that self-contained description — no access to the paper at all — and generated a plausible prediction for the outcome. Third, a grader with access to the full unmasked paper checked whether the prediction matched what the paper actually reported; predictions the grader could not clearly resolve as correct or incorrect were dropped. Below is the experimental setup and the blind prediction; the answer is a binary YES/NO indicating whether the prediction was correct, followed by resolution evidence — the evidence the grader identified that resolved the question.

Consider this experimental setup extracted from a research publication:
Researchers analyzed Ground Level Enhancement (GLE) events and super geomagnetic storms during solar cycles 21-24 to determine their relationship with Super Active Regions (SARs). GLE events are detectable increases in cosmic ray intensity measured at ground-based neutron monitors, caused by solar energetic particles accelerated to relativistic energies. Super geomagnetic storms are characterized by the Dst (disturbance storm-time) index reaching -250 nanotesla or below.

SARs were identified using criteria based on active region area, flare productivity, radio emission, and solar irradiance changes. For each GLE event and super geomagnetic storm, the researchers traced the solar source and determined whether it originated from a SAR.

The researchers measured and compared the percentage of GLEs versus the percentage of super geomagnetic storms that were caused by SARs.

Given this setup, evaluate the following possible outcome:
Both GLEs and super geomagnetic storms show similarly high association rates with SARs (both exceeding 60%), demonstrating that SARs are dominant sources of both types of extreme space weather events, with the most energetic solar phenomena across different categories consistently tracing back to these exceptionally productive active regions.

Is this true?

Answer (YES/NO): NO